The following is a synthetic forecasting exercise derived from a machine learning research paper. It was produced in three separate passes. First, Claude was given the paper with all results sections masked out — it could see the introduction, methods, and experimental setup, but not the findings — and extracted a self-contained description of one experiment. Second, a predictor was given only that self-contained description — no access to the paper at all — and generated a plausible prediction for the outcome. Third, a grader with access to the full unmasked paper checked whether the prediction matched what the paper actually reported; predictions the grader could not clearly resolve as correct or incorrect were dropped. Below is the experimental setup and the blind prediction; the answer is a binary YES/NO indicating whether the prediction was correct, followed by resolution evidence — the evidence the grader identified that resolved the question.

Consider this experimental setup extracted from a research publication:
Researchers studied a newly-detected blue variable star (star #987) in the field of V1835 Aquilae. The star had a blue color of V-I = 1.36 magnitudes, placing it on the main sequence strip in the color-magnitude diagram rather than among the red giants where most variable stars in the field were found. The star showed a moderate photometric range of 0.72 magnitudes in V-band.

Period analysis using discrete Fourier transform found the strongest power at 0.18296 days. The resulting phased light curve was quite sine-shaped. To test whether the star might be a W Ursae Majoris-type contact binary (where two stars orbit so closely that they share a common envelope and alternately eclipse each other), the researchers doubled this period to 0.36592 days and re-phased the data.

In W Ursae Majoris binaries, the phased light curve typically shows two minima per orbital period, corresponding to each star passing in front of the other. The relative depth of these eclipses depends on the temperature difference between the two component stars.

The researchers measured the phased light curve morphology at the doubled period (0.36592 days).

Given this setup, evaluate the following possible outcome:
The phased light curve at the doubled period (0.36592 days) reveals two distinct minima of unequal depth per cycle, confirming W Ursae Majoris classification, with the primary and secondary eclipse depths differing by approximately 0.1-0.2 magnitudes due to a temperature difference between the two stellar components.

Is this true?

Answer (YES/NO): NO